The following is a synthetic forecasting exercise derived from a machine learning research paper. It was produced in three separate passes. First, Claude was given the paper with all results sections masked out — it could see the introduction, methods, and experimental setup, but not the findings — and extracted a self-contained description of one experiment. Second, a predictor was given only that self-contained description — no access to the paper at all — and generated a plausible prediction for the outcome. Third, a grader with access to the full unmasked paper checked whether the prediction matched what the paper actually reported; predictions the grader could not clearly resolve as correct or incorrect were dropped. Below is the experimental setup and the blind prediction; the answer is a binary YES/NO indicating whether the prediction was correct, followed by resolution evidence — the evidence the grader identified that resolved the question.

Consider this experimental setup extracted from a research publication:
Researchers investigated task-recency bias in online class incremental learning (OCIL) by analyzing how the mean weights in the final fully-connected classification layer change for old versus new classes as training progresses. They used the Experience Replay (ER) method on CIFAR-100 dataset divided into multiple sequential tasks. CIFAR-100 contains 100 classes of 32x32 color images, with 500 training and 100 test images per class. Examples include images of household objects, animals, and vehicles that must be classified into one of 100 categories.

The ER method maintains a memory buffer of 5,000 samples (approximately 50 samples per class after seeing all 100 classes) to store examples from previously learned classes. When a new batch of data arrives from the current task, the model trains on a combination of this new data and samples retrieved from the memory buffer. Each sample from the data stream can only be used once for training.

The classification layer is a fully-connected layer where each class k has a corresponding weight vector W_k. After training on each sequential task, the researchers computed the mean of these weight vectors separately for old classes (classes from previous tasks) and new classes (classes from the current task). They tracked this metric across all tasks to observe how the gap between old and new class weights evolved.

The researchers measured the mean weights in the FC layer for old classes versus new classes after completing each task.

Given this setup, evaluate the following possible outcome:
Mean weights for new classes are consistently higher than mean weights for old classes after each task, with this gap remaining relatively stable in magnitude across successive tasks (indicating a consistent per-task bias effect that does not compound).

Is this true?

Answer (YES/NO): NO